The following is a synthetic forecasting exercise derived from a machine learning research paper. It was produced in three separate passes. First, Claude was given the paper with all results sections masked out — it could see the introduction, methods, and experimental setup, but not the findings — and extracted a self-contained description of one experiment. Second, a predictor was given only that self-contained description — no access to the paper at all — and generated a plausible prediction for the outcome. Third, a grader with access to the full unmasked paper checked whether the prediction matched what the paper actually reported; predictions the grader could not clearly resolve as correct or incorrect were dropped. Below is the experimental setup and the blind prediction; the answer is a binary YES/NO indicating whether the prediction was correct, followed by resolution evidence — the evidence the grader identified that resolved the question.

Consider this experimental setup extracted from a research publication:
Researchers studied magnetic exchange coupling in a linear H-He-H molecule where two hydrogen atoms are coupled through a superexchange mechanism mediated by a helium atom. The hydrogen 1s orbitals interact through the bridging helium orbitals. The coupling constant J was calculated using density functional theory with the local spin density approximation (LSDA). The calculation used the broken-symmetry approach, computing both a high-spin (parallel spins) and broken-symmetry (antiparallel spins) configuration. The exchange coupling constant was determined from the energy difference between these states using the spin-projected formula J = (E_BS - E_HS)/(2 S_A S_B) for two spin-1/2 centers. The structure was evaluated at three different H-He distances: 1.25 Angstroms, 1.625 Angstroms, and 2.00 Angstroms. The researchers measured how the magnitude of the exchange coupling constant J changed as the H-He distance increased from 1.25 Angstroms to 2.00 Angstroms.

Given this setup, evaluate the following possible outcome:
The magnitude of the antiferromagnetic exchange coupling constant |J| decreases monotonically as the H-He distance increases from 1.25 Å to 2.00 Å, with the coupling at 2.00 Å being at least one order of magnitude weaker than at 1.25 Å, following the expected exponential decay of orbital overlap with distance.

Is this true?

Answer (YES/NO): YES